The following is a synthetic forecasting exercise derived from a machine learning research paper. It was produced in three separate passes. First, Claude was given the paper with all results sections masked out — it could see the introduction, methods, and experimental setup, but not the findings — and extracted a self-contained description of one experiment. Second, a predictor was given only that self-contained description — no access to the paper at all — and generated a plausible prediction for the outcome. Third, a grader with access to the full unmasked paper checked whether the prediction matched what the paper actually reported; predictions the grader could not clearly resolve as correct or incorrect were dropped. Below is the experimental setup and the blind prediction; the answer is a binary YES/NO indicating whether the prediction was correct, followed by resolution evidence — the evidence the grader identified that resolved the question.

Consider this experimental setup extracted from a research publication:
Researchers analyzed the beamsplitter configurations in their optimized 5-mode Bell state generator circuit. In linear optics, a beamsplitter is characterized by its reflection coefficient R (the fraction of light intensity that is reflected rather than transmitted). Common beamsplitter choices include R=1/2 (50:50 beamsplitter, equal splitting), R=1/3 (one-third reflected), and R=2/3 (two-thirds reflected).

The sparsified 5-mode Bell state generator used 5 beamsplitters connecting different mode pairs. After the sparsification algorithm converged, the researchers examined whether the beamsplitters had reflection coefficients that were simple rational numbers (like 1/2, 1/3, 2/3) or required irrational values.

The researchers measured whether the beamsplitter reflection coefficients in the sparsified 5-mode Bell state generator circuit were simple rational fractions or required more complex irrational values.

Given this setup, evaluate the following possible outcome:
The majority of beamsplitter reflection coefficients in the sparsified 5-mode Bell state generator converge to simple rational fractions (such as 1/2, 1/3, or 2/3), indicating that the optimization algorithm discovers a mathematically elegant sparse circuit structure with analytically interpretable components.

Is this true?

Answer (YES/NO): YES